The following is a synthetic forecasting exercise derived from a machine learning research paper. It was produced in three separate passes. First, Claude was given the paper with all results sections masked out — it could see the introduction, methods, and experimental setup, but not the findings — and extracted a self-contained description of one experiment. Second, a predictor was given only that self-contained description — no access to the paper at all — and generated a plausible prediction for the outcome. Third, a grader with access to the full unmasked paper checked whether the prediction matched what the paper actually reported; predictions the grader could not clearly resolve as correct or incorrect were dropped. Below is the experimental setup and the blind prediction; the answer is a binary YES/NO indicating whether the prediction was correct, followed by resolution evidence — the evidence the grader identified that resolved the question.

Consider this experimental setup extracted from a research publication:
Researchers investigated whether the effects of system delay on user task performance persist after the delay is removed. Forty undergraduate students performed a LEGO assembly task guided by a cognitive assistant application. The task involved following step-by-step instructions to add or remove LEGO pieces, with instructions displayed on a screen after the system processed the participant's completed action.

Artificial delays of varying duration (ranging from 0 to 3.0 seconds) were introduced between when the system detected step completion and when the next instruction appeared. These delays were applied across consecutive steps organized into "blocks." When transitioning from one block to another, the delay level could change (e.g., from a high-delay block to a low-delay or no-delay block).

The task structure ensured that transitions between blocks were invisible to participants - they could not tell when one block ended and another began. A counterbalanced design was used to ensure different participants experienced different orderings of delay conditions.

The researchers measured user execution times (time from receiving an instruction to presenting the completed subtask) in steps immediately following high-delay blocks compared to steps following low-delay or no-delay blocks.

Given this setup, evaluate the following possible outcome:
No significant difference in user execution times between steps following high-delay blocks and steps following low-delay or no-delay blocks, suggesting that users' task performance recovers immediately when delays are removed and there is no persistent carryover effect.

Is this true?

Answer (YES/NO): NO